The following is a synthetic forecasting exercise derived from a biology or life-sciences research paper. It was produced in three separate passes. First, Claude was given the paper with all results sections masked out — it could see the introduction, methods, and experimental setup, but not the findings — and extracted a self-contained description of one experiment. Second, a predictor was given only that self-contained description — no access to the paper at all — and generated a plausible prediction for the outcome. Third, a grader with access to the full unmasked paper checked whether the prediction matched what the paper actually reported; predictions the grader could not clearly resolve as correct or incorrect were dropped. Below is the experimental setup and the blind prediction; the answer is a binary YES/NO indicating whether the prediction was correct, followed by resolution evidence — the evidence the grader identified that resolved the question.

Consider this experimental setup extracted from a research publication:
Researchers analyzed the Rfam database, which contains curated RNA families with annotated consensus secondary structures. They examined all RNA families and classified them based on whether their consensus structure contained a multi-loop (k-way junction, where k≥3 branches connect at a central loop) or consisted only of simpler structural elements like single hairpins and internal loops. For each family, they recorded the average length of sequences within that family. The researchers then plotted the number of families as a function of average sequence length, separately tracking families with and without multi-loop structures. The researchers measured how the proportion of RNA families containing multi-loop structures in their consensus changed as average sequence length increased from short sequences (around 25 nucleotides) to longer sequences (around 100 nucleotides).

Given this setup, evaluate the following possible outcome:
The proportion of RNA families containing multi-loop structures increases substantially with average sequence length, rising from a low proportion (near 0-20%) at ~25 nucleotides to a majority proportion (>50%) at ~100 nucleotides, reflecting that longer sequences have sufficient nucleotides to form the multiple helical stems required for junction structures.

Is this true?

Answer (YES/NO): NO